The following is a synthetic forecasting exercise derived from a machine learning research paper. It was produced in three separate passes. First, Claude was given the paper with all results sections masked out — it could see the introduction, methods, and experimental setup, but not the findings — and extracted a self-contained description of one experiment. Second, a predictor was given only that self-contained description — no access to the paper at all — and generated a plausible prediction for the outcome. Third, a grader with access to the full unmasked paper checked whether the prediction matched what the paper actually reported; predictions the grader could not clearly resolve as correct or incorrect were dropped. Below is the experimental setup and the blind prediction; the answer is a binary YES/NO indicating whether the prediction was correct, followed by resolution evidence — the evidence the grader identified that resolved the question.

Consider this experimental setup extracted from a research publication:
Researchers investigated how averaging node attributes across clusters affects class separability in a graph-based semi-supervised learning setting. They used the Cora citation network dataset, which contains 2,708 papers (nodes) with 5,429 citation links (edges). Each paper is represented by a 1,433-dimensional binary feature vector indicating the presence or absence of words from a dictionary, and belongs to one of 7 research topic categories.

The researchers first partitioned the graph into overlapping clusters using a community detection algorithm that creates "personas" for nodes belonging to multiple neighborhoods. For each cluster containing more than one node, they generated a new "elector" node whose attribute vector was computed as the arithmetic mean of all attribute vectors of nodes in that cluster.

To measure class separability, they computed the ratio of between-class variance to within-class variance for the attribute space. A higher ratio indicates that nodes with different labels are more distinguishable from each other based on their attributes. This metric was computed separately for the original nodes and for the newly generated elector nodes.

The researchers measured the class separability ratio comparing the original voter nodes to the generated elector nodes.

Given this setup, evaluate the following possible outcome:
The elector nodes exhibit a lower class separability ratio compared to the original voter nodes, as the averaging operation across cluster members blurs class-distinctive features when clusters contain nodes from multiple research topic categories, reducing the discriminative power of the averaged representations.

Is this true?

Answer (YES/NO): NO